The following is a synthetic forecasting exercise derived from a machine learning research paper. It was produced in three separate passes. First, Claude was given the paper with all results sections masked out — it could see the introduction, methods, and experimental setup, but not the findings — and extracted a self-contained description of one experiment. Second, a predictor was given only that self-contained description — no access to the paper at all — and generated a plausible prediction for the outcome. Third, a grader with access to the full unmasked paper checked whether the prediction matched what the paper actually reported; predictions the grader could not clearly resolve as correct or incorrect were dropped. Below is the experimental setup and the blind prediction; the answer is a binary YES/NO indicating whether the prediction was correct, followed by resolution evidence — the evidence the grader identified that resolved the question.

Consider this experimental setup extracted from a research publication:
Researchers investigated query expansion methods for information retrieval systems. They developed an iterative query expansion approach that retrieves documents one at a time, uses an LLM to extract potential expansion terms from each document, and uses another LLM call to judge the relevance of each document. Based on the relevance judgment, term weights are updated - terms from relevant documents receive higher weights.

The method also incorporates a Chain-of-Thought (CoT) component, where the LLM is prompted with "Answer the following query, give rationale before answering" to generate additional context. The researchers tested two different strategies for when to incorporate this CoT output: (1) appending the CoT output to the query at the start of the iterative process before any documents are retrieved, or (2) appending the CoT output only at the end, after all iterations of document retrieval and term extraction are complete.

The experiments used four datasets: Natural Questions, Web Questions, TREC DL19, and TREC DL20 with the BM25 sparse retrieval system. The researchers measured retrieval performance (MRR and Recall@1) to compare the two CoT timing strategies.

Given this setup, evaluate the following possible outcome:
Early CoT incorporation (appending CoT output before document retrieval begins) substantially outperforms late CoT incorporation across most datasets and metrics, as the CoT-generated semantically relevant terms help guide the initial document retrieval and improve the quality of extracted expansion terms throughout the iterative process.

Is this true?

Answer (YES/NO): NO